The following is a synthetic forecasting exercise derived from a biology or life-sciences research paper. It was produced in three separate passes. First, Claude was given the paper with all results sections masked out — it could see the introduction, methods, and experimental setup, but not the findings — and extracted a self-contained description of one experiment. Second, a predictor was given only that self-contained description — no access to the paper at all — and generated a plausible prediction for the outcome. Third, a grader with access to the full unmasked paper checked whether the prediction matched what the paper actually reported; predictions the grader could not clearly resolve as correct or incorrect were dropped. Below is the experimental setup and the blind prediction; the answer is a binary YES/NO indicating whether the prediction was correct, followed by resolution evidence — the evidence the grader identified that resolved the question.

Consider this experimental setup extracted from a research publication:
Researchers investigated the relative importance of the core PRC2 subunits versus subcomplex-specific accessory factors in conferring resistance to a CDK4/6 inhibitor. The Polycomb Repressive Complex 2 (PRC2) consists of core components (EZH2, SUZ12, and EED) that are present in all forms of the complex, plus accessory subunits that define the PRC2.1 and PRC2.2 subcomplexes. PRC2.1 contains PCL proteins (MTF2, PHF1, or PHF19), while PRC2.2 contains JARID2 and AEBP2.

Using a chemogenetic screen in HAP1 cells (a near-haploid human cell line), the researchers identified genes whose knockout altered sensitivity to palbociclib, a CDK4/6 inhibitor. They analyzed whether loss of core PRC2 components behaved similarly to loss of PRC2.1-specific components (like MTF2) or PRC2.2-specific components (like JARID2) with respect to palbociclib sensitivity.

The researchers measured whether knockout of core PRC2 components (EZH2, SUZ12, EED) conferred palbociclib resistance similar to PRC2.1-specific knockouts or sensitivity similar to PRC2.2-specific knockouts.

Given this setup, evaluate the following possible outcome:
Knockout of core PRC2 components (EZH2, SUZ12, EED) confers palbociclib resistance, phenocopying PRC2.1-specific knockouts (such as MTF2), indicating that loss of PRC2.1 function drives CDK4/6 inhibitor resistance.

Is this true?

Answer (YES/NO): YES